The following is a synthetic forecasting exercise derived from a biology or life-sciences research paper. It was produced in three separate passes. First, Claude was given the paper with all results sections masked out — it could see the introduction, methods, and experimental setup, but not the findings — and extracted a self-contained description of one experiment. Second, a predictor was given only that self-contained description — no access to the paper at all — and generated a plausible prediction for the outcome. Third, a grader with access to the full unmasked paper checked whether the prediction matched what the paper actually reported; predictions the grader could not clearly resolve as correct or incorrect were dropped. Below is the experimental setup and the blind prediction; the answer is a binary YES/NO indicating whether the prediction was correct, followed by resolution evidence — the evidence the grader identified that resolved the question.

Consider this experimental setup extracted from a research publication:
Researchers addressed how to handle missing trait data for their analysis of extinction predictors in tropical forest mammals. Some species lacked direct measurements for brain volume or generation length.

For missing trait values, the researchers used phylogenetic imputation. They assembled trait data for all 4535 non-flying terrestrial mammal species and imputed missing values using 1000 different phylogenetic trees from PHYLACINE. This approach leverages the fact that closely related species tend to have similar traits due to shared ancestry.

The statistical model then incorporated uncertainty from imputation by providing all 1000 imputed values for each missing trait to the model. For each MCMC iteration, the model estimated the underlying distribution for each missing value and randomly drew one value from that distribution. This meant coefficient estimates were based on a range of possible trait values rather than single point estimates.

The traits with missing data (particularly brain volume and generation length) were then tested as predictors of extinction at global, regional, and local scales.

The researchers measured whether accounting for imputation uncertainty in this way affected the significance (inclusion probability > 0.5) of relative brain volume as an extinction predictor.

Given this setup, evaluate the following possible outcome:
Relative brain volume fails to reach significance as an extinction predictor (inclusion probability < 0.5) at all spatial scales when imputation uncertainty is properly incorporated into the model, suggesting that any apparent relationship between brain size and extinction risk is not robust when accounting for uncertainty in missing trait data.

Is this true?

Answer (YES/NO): NO